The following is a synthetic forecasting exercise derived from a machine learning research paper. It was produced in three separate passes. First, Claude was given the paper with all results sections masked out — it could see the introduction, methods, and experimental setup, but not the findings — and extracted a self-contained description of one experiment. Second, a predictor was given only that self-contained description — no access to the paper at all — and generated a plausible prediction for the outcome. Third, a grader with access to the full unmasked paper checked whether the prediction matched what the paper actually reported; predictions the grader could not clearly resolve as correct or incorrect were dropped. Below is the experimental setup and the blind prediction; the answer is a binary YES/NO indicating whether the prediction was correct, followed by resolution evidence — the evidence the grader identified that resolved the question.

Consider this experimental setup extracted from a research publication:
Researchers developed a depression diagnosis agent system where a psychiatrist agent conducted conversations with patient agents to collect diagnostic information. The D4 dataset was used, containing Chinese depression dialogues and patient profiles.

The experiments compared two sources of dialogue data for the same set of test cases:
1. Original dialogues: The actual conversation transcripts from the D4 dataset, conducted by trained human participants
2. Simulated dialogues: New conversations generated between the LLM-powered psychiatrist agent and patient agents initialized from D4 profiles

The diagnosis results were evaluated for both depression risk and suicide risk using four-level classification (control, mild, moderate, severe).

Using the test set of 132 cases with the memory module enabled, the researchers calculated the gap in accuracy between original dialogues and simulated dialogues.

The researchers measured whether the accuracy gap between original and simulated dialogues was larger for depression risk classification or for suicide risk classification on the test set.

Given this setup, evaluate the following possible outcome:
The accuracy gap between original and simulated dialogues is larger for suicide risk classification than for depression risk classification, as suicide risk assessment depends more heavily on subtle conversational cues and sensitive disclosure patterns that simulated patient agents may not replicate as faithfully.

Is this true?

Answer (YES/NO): YES